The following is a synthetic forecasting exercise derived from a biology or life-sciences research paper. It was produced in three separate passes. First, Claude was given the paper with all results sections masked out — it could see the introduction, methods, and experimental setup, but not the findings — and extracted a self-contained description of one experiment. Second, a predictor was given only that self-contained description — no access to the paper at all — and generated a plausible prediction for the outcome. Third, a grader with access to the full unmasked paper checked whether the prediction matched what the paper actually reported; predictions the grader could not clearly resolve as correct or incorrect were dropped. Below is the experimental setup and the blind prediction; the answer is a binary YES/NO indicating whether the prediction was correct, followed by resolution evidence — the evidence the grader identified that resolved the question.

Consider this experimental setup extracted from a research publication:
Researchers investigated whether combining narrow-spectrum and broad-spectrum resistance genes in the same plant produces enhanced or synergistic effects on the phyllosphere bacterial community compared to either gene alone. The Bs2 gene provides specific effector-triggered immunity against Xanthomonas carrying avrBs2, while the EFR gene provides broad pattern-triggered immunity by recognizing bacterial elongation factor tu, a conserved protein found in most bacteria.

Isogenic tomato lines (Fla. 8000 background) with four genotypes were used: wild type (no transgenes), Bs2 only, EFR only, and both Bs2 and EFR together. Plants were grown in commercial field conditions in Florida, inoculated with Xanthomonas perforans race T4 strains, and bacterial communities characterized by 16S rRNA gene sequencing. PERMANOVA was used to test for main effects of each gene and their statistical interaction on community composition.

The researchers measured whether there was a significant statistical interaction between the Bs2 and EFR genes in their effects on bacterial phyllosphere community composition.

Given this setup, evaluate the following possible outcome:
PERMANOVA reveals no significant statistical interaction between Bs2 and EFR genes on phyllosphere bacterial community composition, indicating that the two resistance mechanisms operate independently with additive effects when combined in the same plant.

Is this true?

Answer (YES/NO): NO